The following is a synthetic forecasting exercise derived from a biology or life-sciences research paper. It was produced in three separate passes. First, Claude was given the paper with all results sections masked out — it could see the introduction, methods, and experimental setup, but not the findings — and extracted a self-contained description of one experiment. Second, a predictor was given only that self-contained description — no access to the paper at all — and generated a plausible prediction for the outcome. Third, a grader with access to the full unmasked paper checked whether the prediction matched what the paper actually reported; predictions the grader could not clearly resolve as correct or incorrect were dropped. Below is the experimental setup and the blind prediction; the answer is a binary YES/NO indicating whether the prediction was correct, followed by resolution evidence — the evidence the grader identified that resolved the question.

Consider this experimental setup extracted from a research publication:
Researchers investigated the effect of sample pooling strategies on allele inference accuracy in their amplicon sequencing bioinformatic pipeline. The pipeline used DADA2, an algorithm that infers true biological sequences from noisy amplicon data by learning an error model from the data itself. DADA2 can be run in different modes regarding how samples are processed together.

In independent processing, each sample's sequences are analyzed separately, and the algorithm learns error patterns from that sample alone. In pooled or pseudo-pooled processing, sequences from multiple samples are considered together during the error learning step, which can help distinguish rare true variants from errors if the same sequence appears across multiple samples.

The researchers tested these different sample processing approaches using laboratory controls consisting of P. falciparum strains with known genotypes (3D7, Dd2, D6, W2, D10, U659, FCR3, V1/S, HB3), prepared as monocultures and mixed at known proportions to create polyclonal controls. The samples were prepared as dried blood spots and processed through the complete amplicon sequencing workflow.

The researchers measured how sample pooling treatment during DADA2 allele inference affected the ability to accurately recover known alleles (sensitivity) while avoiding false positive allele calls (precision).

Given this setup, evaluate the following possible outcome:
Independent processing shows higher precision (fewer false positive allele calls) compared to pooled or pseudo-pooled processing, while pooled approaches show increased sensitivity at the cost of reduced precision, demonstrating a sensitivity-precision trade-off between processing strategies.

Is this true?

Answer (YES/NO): NO